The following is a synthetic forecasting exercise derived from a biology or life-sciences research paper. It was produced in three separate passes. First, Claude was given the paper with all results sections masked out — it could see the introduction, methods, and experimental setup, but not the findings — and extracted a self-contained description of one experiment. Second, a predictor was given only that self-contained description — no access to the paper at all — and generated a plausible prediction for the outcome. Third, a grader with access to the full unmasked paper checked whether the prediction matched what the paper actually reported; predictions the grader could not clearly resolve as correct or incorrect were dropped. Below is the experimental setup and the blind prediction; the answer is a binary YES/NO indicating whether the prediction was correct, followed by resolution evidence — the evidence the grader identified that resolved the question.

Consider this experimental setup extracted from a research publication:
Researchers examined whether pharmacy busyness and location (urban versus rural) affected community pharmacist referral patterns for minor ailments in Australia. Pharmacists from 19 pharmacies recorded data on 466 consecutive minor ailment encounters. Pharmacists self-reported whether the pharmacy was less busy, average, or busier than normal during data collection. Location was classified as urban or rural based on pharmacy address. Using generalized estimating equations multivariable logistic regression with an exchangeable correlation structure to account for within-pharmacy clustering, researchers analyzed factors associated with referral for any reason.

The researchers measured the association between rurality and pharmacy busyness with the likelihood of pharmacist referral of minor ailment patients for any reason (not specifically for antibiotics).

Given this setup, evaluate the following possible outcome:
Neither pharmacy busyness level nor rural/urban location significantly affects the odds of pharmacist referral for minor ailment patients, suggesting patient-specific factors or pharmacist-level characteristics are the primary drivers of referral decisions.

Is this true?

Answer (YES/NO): NO